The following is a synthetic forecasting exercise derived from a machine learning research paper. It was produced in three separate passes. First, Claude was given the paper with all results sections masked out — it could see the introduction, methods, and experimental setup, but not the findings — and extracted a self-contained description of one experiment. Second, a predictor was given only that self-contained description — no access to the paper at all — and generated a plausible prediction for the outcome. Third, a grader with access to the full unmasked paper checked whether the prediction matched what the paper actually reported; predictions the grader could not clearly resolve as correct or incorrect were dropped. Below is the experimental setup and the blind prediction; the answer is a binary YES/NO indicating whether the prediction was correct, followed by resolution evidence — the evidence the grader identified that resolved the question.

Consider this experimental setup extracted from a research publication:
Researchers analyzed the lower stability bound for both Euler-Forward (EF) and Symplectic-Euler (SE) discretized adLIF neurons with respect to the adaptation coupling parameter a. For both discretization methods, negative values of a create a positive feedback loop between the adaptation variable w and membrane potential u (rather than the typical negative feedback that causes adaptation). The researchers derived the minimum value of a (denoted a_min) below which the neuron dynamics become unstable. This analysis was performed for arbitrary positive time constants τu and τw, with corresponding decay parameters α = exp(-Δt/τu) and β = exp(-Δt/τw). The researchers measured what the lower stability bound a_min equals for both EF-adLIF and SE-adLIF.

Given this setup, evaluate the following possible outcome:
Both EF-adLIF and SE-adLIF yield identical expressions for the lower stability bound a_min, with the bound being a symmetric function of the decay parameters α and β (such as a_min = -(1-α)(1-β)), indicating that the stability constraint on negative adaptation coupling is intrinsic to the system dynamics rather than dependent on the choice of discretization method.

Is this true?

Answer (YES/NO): NO